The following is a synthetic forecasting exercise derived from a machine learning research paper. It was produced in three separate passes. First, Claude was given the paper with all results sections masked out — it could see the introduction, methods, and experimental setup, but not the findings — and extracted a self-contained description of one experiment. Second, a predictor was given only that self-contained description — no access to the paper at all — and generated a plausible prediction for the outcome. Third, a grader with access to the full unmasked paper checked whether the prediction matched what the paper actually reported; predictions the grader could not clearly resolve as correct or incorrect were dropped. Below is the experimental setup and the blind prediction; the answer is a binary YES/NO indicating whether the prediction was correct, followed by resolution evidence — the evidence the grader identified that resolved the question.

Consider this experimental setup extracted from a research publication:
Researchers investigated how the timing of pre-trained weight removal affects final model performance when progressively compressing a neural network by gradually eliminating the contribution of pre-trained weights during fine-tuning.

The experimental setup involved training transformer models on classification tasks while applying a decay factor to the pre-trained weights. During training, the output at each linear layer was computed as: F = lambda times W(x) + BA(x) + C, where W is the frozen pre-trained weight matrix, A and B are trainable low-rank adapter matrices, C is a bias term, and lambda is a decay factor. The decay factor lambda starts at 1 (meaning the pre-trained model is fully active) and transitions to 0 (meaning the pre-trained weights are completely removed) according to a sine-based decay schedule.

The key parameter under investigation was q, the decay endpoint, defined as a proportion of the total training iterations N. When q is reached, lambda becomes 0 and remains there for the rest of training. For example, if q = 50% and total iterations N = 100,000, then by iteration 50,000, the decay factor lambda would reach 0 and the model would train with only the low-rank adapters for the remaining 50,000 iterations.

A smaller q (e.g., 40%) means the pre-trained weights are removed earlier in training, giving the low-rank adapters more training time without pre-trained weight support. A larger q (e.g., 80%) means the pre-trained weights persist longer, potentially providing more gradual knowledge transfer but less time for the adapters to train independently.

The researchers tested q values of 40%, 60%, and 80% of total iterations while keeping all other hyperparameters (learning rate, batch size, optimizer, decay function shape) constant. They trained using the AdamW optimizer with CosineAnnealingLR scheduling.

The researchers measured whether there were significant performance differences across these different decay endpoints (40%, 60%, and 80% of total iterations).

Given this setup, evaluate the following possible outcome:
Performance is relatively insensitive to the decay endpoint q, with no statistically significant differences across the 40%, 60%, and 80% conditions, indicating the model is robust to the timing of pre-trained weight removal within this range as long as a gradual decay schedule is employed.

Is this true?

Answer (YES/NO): YES